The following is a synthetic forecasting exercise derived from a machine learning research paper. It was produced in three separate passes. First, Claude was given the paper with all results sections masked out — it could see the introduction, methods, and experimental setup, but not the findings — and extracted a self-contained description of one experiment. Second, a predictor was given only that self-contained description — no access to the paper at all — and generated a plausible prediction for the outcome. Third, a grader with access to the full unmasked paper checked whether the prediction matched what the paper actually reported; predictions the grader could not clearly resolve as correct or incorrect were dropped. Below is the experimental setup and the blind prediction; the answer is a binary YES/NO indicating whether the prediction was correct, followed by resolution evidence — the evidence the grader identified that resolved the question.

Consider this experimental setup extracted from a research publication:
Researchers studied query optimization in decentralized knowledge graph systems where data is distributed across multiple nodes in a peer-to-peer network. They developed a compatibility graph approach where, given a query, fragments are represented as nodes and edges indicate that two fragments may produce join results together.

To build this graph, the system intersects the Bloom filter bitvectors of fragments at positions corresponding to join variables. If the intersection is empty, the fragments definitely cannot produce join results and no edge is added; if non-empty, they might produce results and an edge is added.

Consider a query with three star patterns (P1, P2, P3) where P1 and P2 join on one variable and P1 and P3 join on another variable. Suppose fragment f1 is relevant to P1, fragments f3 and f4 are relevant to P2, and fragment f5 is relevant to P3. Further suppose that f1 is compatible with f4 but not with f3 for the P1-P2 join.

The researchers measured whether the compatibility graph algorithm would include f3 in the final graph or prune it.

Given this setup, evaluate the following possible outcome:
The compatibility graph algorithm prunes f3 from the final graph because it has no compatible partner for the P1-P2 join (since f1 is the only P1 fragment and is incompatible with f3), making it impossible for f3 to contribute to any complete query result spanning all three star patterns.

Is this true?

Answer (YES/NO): NO